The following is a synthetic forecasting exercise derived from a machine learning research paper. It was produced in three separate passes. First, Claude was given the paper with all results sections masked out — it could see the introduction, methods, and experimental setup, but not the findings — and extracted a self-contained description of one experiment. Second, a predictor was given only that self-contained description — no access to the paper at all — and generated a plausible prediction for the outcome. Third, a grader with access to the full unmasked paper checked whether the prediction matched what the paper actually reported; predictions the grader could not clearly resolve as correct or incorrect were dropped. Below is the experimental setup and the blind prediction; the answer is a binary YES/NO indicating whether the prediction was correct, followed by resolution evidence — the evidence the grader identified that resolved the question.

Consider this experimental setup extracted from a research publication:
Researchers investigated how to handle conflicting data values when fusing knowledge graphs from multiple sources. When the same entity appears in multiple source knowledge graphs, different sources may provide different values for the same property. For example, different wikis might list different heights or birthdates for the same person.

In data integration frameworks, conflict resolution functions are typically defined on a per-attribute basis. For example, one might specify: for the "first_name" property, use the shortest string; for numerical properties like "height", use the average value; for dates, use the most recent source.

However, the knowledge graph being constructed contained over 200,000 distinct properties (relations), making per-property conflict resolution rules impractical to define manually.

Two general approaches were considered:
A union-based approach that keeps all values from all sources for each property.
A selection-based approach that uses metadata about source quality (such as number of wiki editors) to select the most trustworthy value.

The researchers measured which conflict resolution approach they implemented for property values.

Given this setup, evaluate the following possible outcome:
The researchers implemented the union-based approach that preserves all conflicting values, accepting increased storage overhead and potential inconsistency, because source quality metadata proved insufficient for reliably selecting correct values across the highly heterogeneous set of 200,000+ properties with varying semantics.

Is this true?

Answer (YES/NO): NO